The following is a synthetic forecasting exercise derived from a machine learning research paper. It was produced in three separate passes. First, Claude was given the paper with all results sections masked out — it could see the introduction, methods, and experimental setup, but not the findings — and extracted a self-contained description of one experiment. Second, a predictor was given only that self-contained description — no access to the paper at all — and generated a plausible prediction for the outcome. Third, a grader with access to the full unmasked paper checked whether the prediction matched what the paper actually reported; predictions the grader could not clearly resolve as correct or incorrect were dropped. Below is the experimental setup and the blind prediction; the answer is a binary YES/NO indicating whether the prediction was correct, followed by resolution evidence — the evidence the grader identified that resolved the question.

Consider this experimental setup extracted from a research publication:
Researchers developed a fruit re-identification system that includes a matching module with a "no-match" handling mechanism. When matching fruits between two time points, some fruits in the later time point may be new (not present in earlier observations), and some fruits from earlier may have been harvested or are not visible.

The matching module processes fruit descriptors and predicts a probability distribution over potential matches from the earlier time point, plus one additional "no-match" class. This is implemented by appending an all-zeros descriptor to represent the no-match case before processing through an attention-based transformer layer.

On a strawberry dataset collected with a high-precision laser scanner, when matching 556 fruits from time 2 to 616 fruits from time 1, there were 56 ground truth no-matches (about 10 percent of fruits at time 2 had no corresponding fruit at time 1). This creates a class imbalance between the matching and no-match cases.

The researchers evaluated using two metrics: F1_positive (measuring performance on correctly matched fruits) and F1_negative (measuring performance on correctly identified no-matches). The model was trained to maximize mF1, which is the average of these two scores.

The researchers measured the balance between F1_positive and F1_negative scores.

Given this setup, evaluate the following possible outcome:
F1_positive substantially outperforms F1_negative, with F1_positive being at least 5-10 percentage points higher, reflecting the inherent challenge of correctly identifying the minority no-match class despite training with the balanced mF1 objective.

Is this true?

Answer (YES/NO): YES